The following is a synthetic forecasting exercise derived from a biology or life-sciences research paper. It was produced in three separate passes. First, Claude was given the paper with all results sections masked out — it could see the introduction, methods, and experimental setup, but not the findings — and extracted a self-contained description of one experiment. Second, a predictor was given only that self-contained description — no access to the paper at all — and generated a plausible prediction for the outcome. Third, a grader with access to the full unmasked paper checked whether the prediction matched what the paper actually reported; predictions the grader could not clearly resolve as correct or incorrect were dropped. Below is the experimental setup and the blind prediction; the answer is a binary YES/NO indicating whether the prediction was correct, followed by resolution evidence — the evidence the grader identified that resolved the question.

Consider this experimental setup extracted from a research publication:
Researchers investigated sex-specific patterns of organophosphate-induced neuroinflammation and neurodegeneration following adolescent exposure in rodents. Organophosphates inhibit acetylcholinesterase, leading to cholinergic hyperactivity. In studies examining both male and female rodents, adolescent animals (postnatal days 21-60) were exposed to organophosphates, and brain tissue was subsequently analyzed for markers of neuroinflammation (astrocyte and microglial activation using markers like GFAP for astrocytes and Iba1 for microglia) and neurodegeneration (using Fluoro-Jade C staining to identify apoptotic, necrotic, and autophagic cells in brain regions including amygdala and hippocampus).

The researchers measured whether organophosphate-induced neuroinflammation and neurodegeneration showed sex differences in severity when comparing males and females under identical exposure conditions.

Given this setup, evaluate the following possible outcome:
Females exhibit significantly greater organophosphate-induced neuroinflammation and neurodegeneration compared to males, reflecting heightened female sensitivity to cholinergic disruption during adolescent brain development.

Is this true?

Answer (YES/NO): NO